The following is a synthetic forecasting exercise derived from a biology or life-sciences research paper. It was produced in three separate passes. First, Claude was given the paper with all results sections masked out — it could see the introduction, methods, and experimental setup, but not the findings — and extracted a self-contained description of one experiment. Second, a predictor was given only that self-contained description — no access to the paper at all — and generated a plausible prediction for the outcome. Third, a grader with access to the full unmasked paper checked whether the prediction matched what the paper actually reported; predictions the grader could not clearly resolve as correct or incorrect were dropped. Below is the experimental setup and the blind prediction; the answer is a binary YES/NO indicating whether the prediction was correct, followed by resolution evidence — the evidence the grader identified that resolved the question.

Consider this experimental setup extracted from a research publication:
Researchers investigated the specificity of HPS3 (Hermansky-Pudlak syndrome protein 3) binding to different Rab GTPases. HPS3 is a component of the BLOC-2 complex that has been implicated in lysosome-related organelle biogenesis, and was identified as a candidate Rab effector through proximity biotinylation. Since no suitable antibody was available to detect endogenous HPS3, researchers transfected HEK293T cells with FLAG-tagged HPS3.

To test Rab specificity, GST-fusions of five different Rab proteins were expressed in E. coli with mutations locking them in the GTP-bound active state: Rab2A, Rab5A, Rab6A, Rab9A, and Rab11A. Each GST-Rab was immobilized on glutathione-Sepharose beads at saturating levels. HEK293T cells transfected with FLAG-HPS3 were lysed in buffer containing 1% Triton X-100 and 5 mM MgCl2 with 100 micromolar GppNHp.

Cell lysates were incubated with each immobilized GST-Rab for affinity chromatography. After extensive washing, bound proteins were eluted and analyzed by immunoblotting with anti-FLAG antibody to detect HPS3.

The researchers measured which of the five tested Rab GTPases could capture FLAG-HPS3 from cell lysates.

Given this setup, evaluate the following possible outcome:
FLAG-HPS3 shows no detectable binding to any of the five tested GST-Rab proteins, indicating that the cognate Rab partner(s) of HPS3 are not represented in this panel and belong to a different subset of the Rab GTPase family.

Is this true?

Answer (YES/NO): NO